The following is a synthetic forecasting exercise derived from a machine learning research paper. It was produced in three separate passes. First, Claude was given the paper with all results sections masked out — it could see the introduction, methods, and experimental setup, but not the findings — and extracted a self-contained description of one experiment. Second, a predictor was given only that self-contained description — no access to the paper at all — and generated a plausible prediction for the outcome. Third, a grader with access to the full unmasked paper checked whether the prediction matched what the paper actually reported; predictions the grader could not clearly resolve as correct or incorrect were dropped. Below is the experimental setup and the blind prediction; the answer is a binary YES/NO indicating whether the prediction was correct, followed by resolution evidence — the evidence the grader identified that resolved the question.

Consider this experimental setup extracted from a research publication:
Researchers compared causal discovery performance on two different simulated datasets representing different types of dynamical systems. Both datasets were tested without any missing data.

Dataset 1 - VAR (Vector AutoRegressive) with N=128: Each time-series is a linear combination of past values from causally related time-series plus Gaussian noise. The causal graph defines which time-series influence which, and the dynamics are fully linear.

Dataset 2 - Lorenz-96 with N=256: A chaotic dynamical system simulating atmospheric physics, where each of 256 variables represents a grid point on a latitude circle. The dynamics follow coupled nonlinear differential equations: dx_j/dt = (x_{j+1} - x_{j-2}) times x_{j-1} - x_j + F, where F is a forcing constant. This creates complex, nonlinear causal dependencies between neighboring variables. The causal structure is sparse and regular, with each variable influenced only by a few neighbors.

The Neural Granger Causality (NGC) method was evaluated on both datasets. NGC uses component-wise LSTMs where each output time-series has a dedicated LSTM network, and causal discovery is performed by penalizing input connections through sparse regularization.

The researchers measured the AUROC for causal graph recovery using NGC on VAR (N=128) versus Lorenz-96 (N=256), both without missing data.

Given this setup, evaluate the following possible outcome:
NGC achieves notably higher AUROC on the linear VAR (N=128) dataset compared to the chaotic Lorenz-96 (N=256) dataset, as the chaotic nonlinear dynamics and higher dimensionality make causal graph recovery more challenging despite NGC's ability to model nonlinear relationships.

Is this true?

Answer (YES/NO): NO